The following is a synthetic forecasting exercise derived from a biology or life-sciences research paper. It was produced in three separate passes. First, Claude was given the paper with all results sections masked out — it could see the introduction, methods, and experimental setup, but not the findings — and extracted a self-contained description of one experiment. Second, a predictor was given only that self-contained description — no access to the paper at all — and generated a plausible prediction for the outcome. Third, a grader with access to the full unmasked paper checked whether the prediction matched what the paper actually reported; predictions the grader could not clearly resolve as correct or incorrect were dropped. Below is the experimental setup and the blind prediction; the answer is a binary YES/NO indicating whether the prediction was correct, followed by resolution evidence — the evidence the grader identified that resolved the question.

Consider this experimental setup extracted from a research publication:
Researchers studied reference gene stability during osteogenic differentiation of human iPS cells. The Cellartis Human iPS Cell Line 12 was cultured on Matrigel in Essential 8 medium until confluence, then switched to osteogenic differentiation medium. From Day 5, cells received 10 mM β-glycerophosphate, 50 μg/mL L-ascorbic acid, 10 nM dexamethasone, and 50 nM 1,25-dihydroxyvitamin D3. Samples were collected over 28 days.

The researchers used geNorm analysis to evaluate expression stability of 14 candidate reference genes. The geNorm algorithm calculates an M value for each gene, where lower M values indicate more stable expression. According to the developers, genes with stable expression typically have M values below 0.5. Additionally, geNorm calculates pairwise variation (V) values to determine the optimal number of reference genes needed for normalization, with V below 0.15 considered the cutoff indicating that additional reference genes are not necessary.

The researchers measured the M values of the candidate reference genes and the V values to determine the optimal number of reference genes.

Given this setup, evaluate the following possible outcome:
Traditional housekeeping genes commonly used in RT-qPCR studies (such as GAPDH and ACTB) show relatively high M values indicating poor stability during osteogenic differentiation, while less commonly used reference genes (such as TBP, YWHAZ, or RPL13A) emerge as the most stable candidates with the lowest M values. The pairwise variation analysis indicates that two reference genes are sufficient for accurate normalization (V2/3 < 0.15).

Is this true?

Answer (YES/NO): YES